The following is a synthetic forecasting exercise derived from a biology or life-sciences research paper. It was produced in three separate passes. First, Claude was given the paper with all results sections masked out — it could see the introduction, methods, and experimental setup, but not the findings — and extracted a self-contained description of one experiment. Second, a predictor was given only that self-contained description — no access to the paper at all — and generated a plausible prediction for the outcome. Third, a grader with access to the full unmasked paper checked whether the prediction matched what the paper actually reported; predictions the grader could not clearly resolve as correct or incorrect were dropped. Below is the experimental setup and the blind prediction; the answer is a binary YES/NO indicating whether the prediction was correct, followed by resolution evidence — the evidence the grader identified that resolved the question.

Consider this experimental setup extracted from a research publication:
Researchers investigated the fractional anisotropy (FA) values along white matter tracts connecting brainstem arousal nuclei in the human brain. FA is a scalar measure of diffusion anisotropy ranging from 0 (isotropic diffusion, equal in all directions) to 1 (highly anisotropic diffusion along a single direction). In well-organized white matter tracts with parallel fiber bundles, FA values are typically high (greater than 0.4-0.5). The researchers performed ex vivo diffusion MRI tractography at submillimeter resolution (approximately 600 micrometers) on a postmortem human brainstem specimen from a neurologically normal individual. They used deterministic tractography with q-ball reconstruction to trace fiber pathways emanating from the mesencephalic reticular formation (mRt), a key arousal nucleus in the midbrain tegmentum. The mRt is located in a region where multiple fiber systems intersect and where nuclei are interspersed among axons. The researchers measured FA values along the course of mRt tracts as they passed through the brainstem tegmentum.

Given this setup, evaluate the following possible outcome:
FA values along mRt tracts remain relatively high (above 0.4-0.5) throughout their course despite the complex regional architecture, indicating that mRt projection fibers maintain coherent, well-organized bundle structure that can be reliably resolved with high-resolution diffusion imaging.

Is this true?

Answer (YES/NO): NO